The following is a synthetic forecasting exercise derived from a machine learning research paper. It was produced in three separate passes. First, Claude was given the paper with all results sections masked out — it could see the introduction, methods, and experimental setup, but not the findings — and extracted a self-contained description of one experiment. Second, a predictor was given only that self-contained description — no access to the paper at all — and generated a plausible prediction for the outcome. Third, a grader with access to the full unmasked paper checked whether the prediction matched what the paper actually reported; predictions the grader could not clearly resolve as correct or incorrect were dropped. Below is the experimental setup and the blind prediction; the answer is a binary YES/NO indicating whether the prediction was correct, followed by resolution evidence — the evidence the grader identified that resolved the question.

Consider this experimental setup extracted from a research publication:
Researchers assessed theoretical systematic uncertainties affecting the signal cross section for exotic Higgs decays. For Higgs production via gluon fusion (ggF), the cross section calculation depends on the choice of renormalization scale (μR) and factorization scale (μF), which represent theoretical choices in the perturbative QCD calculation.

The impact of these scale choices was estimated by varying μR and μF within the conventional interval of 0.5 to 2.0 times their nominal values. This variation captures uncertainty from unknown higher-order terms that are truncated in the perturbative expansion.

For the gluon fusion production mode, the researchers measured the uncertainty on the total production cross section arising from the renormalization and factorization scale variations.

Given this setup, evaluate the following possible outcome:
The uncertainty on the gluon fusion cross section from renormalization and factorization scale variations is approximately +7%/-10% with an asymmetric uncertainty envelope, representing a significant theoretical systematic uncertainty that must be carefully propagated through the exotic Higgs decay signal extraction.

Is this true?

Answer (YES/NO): NO